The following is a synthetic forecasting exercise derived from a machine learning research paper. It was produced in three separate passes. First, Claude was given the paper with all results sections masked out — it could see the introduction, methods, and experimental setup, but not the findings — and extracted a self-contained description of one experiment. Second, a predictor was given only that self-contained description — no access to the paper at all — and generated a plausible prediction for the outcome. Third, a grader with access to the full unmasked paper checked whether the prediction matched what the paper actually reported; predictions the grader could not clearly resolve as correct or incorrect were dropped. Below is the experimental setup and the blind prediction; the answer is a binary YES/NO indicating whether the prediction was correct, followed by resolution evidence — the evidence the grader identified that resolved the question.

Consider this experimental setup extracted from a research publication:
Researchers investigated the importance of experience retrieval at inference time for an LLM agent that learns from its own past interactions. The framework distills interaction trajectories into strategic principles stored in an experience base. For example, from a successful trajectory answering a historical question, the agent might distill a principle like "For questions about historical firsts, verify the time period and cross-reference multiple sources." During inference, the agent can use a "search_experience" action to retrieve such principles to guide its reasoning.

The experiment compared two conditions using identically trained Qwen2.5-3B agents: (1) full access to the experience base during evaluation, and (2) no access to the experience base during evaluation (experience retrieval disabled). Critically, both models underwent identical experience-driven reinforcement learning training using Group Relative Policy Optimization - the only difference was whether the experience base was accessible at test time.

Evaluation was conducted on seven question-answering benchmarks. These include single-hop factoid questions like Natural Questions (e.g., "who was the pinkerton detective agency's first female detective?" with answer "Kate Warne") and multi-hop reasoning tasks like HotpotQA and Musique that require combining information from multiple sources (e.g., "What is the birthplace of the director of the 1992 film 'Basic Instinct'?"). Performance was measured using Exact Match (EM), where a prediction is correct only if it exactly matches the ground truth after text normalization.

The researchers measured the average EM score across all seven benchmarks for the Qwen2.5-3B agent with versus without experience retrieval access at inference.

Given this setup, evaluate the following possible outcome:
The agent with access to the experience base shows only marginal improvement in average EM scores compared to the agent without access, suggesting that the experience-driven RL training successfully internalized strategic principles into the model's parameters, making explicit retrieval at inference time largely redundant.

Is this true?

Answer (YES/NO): NO